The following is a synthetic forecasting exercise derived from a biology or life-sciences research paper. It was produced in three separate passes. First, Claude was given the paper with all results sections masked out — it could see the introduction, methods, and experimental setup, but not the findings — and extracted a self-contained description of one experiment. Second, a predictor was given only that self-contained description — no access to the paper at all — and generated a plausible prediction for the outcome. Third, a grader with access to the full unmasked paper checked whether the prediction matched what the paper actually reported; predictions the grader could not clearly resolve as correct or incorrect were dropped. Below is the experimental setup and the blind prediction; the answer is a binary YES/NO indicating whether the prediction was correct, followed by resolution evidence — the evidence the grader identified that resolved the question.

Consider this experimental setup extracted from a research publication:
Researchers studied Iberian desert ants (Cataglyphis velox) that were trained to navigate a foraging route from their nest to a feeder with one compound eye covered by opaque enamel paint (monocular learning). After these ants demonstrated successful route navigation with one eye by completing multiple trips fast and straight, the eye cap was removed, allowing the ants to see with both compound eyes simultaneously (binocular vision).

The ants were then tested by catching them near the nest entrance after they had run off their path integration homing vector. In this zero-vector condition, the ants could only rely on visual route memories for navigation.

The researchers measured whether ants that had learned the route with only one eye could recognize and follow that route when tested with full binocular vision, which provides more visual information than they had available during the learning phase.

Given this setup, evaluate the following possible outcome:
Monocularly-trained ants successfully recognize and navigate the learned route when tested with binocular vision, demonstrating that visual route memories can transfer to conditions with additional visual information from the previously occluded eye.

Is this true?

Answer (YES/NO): NO